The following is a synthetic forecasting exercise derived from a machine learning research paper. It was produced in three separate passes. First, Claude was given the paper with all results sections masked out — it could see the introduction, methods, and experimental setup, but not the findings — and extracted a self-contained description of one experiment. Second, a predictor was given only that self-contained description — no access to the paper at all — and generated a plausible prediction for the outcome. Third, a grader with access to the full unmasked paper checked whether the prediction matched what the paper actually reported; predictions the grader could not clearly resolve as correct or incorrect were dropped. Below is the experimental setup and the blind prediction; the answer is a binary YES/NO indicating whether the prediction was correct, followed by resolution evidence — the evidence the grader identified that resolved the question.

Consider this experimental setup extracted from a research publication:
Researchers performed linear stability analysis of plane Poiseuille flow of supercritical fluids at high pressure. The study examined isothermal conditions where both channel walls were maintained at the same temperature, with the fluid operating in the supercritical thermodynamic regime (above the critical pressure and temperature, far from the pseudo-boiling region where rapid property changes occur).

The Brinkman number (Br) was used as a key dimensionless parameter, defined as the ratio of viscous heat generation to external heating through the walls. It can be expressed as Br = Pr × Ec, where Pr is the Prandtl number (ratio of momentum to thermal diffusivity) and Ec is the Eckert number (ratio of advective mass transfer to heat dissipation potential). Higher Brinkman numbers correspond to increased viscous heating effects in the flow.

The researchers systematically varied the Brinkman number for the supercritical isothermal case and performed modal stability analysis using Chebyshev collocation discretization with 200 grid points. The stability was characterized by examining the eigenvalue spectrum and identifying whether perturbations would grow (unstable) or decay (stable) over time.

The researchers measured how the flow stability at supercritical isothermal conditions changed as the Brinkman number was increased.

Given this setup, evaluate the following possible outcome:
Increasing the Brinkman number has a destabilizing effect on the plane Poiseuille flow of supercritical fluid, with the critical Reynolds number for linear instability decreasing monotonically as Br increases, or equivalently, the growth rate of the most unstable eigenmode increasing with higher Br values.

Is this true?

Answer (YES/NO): NO